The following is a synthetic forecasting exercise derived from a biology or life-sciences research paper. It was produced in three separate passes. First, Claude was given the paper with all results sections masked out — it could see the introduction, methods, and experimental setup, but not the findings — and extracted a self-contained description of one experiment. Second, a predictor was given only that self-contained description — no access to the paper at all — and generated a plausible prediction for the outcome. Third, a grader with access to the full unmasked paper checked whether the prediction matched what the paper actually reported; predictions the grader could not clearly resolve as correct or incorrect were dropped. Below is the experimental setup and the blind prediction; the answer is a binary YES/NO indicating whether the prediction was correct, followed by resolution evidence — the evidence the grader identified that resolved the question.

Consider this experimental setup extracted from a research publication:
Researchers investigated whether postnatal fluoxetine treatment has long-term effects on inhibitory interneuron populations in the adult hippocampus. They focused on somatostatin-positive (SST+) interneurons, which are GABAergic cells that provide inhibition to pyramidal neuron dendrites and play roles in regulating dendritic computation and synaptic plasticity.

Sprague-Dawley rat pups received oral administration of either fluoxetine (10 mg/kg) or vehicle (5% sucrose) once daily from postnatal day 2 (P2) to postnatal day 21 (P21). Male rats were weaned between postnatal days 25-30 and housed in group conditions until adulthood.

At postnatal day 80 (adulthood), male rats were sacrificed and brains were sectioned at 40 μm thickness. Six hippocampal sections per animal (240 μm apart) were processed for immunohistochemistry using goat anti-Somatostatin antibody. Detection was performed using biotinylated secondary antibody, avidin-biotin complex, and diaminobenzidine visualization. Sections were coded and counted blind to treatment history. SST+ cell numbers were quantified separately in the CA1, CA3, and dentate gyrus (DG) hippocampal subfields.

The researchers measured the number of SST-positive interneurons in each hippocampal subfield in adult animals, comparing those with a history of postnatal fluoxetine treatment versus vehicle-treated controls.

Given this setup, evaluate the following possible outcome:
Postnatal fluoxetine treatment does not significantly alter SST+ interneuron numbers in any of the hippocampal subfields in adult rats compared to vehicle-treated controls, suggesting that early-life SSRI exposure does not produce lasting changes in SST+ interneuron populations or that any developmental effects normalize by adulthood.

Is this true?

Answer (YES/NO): NO